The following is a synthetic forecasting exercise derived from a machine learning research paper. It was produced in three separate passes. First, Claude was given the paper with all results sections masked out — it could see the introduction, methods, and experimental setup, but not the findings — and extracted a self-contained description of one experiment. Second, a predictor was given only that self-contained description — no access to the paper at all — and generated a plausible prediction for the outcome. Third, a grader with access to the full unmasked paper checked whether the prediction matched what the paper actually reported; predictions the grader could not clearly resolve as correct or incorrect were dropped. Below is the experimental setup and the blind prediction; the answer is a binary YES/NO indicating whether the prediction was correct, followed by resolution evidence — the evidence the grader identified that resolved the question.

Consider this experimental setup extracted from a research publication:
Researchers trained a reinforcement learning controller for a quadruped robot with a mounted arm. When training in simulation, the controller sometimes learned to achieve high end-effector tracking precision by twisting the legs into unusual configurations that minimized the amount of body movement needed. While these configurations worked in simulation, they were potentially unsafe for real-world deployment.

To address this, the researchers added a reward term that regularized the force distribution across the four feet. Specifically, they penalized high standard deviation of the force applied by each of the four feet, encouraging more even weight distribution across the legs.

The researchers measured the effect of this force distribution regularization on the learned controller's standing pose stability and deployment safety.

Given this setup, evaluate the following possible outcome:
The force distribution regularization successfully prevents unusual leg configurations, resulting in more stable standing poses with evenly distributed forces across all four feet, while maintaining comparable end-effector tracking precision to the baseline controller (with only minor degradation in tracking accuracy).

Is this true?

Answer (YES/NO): NO